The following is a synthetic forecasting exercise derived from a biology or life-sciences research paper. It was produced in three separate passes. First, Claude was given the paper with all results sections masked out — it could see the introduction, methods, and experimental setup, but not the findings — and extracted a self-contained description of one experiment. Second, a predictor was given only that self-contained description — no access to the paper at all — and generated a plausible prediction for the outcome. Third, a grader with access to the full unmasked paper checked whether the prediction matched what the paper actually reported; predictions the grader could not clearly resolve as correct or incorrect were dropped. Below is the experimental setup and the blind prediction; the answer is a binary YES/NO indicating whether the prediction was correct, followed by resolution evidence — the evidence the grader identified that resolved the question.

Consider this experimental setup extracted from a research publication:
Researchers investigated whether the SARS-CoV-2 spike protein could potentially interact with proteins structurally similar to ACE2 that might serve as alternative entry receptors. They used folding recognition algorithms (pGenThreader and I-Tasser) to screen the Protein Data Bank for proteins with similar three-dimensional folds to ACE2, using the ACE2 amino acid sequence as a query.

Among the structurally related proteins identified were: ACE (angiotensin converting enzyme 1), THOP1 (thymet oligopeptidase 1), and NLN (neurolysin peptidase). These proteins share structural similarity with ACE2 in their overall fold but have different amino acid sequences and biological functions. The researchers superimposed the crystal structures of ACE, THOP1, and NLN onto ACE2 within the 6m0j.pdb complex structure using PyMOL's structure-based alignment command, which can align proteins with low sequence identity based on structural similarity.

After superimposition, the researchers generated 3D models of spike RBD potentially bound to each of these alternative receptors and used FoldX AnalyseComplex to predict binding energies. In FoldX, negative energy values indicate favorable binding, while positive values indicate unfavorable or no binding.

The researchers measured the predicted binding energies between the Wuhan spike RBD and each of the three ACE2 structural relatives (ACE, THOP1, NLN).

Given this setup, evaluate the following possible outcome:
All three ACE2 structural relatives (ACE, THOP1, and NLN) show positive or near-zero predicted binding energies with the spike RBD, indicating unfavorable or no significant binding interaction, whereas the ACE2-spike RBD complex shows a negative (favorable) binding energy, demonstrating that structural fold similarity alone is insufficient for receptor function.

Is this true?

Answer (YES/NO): NO